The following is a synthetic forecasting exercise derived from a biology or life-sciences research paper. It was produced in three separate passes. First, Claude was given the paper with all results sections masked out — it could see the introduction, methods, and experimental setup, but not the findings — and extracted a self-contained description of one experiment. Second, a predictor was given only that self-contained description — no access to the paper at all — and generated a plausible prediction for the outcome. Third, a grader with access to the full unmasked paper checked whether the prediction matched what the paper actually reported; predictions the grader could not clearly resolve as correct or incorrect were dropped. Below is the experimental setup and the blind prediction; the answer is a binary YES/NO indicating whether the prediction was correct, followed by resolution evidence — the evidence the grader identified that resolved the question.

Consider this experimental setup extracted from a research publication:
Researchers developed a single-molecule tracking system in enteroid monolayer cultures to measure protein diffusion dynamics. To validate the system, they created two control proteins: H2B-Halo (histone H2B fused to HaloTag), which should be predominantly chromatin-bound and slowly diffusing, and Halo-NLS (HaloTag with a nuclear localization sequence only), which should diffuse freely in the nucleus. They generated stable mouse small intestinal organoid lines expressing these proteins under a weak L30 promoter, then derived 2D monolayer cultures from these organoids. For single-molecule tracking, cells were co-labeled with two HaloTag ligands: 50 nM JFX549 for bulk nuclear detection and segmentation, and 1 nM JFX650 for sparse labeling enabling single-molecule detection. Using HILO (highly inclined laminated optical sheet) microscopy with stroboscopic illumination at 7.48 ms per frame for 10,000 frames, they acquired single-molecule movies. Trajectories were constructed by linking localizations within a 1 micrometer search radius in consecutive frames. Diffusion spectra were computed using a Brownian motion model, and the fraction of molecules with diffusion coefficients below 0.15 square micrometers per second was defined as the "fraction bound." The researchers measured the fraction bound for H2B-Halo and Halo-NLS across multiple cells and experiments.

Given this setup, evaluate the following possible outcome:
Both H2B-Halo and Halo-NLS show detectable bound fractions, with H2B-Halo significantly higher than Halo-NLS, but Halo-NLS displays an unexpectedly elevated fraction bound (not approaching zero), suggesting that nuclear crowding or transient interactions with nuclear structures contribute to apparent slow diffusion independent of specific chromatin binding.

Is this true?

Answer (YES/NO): NO